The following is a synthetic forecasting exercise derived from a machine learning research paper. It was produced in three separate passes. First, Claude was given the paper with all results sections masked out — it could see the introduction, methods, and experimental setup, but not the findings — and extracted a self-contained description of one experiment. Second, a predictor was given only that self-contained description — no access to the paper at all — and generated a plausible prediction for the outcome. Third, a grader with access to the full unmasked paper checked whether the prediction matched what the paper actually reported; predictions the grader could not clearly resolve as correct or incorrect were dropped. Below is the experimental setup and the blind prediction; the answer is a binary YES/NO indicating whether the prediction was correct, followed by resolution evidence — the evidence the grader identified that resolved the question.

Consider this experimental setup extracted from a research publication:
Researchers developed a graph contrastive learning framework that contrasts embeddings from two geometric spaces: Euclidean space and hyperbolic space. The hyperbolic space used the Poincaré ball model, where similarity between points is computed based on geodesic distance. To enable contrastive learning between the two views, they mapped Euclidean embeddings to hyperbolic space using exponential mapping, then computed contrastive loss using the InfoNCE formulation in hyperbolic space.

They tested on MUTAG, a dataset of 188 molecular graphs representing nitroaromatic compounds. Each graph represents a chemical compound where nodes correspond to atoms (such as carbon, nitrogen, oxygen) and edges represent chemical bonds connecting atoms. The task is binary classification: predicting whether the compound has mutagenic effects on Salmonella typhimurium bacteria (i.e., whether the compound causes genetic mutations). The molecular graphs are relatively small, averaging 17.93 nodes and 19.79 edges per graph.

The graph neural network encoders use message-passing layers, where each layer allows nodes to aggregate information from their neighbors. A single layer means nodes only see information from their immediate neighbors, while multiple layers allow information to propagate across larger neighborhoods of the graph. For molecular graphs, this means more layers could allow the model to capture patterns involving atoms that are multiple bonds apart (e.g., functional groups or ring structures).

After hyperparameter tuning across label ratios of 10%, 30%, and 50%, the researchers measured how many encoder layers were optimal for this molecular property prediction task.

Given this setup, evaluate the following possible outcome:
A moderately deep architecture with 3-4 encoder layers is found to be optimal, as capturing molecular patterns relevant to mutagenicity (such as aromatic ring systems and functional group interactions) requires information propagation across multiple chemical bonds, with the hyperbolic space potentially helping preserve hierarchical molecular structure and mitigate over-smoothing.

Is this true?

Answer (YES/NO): YES